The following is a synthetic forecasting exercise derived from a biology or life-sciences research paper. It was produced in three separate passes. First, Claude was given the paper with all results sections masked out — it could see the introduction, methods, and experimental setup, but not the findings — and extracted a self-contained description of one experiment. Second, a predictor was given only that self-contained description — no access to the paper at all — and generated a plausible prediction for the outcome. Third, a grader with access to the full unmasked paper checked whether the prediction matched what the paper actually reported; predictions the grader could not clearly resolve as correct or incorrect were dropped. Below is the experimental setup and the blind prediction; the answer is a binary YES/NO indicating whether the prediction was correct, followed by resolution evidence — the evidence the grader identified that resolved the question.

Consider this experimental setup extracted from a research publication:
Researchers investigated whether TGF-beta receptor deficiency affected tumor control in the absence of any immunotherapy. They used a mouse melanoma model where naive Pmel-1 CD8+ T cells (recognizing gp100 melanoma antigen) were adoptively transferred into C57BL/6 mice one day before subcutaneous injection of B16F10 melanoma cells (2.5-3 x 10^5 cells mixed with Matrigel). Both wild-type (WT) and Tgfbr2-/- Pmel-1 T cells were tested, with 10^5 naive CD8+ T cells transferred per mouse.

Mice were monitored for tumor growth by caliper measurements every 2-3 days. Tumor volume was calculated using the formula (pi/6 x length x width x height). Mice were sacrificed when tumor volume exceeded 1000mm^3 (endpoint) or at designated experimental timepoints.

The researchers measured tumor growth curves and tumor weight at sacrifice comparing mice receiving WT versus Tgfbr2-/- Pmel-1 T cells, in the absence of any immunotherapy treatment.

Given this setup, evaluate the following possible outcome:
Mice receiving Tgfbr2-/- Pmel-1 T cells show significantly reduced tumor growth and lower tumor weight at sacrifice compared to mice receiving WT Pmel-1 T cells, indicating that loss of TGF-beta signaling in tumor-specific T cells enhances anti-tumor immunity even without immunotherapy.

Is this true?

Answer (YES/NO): NO